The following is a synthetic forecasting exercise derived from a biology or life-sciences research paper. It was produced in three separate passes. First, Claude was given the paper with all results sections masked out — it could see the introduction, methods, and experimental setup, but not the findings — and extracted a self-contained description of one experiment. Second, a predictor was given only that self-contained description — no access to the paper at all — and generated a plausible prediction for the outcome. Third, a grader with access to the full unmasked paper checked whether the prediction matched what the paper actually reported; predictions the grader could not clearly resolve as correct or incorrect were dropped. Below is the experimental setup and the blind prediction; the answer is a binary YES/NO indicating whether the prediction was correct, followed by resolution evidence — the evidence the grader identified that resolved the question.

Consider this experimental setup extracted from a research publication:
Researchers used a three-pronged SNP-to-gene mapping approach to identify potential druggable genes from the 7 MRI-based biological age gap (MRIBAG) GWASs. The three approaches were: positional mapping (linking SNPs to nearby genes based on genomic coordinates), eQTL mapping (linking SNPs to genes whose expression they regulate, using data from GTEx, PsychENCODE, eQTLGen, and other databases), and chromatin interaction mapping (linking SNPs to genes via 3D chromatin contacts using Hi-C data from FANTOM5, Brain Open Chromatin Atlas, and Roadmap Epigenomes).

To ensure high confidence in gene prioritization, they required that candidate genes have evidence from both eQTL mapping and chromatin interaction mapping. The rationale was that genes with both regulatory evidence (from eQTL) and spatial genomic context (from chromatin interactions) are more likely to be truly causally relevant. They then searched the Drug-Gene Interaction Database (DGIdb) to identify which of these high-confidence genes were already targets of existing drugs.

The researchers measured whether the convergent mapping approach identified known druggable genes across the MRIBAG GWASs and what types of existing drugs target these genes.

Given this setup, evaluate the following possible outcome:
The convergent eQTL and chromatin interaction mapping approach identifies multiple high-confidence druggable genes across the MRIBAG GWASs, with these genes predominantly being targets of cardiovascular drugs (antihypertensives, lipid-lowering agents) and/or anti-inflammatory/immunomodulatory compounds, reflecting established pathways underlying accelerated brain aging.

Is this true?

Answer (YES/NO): NO